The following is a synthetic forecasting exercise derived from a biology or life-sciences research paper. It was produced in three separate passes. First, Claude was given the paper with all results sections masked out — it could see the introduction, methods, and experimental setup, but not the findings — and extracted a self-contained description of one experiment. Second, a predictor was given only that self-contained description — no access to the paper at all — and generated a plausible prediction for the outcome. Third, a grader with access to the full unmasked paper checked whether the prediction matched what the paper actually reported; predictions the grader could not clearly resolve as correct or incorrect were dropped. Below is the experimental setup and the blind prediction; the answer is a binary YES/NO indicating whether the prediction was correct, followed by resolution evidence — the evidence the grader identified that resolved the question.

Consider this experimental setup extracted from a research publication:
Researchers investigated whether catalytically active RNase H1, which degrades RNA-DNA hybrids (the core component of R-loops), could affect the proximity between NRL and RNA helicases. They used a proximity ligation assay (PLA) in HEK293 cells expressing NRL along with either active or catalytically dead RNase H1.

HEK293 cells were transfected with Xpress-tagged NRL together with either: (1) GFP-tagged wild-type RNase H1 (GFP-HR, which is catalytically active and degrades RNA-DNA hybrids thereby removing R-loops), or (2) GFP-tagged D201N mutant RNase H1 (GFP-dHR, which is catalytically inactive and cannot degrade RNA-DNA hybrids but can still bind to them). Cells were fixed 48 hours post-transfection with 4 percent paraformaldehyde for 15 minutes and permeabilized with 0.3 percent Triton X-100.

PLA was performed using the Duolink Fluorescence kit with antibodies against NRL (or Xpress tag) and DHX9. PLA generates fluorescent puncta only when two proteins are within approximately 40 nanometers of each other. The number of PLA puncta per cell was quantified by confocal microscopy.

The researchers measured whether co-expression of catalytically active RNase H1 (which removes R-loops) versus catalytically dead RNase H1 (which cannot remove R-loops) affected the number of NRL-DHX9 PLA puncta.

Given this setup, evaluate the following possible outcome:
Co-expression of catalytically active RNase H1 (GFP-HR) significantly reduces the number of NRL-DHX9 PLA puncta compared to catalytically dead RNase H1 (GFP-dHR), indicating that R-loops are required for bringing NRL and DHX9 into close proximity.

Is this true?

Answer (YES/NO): YES